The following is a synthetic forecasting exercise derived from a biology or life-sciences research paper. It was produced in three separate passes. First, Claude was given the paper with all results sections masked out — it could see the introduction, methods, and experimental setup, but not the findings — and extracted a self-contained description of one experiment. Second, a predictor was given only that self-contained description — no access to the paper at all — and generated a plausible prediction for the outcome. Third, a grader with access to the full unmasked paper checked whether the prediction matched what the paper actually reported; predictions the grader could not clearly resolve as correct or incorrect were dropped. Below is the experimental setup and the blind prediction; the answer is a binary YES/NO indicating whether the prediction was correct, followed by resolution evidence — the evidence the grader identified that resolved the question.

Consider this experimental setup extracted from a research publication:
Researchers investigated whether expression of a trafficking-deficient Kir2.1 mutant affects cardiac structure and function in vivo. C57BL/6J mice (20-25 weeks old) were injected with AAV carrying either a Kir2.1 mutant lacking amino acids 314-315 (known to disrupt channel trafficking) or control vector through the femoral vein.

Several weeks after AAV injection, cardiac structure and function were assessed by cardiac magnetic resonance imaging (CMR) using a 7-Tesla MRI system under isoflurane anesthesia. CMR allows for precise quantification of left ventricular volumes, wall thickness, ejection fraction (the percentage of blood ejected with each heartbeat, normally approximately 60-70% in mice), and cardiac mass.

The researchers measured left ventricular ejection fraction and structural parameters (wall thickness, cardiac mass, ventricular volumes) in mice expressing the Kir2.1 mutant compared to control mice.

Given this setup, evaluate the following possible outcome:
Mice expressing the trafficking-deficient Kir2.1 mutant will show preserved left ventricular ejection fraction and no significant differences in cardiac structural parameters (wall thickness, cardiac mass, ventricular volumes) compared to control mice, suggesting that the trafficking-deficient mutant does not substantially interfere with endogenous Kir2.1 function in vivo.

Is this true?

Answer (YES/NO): NO